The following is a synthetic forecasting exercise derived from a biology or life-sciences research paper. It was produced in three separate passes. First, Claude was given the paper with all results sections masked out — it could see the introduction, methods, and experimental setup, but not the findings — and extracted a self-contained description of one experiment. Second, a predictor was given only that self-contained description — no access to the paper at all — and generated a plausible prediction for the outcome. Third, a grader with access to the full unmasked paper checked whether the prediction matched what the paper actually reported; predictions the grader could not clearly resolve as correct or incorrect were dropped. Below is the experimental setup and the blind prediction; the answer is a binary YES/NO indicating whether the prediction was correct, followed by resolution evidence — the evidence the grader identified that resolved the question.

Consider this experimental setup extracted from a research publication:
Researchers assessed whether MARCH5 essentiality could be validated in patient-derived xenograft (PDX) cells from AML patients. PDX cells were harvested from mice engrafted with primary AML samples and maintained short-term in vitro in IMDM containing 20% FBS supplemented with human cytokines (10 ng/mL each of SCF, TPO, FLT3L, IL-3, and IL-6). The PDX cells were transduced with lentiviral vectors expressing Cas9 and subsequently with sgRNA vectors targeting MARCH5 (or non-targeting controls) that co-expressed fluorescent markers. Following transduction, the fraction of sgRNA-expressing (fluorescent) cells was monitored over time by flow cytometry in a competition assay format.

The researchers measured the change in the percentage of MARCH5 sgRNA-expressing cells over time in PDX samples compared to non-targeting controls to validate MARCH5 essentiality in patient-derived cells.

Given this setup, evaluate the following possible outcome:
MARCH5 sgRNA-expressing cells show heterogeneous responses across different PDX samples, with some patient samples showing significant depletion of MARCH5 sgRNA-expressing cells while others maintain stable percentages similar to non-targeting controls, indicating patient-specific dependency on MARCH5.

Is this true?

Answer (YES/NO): NO